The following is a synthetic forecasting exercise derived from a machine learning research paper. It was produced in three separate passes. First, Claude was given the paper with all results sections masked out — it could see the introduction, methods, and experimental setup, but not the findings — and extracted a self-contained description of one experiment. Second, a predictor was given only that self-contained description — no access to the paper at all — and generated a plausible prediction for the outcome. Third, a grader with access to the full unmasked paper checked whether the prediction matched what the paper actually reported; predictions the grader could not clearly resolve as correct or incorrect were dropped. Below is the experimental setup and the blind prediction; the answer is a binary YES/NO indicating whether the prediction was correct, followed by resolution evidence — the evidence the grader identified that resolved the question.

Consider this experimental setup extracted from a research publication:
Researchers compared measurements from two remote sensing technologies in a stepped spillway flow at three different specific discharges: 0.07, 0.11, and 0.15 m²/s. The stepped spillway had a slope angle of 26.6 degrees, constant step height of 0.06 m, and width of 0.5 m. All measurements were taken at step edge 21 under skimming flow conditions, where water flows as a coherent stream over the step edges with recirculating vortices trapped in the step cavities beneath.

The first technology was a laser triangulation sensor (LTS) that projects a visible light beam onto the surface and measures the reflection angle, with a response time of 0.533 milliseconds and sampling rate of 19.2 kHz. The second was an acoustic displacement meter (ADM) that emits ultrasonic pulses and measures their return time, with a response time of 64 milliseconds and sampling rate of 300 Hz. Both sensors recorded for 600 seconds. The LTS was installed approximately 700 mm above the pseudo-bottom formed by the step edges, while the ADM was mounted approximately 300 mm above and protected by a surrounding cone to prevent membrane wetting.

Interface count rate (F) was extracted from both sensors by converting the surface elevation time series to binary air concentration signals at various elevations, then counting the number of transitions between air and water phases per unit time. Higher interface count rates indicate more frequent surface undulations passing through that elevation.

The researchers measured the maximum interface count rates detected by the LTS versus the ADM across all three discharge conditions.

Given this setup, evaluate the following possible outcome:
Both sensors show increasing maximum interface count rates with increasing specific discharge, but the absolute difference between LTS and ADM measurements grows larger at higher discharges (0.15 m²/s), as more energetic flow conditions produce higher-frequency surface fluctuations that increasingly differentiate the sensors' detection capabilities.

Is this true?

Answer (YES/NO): NO